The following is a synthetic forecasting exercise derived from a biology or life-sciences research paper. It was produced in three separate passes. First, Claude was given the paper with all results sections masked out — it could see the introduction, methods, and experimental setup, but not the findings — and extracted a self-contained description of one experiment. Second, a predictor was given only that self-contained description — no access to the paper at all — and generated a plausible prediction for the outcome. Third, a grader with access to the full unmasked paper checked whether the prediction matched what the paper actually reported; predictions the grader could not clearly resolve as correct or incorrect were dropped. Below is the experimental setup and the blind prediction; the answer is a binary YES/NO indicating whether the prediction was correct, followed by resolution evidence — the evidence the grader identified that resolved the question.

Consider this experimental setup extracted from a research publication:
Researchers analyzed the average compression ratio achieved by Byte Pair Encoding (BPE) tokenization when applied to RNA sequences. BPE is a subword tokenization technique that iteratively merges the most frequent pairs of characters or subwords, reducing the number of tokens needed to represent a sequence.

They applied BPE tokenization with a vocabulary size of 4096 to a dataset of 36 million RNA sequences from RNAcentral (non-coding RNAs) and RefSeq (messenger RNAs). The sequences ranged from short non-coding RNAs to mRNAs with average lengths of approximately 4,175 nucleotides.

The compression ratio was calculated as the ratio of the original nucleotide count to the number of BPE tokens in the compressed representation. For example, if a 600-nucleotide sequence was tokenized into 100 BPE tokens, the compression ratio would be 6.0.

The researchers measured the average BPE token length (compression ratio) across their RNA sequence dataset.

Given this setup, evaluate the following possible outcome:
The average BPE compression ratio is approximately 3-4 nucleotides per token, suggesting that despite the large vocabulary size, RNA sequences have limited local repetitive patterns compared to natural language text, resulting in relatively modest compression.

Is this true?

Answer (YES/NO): NO